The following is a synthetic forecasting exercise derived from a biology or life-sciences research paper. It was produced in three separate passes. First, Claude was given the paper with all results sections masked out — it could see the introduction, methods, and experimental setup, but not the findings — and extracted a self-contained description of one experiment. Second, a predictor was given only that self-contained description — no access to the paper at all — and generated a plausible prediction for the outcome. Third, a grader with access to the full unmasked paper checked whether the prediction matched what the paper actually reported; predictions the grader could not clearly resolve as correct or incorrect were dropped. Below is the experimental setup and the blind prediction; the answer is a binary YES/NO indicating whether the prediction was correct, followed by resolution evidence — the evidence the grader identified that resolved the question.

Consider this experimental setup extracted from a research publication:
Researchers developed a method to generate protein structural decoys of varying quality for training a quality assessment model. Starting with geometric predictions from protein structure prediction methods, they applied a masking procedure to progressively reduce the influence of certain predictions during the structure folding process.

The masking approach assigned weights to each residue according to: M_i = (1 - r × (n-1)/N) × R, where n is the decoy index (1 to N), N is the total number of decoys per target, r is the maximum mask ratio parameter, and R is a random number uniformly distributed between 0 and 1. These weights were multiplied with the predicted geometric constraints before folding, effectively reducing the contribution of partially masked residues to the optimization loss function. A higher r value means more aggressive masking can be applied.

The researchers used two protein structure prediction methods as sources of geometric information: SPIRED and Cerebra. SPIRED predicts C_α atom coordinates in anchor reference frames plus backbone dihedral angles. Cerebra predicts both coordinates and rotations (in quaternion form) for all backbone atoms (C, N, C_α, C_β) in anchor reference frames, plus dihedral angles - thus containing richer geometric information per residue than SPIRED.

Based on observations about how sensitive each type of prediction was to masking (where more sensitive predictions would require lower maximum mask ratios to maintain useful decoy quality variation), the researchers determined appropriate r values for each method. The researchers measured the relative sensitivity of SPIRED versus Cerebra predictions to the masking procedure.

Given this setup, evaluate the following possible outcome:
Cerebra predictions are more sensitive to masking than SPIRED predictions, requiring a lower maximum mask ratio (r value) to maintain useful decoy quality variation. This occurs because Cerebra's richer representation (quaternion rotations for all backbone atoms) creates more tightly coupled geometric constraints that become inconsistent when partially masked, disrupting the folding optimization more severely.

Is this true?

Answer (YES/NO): NO